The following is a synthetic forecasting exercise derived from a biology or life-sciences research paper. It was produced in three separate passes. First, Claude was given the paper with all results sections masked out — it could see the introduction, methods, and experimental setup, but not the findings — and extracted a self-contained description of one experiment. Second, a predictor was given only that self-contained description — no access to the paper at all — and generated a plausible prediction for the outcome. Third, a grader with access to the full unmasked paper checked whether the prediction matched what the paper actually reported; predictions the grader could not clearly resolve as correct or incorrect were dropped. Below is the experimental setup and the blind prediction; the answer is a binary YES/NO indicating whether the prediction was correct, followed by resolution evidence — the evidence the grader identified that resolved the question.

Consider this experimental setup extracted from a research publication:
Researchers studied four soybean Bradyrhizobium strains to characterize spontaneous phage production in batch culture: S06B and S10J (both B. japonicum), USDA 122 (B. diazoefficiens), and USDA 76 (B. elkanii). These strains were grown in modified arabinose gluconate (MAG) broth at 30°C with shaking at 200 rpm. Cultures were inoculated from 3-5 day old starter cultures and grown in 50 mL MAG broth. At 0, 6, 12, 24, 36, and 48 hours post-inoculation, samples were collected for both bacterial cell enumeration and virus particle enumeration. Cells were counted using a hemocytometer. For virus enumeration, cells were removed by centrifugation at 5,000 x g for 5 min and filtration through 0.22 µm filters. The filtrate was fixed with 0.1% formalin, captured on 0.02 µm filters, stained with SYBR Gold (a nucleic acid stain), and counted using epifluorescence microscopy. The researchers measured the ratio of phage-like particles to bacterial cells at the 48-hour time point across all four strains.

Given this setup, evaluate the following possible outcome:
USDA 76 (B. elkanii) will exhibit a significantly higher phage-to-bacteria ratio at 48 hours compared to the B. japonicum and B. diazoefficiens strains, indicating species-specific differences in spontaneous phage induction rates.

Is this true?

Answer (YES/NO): NO